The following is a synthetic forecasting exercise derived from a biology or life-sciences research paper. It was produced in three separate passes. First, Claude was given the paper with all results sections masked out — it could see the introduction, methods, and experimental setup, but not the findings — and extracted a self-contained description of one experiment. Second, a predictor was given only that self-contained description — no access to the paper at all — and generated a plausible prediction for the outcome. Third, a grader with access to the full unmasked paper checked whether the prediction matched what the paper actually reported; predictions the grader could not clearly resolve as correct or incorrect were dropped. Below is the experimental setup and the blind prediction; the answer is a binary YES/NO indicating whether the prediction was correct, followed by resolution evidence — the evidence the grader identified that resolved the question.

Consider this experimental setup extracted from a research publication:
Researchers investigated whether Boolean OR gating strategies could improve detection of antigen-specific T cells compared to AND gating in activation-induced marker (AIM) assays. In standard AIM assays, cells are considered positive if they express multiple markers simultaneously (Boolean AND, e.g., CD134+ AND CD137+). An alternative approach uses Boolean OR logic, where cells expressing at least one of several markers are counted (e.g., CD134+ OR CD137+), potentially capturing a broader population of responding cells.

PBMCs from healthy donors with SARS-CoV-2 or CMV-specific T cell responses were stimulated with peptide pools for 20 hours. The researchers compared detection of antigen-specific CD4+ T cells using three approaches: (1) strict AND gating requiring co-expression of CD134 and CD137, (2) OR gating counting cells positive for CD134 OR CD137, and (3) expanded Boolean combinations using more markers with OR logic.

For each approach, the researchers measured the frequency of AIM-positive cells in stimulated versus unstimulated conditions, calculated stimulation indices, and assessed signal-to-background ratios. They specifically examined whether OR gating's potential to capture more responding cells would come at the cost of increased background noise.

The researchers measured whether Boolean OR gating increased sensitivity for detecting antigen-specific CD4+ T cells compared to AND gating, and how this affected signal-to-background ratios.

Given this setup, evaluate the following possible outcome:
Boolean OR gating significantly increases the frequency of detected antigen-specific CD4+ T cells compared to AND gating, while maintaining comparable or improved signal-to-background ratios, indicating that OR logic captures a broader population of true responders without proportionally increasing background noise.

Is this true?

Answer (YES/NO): NO